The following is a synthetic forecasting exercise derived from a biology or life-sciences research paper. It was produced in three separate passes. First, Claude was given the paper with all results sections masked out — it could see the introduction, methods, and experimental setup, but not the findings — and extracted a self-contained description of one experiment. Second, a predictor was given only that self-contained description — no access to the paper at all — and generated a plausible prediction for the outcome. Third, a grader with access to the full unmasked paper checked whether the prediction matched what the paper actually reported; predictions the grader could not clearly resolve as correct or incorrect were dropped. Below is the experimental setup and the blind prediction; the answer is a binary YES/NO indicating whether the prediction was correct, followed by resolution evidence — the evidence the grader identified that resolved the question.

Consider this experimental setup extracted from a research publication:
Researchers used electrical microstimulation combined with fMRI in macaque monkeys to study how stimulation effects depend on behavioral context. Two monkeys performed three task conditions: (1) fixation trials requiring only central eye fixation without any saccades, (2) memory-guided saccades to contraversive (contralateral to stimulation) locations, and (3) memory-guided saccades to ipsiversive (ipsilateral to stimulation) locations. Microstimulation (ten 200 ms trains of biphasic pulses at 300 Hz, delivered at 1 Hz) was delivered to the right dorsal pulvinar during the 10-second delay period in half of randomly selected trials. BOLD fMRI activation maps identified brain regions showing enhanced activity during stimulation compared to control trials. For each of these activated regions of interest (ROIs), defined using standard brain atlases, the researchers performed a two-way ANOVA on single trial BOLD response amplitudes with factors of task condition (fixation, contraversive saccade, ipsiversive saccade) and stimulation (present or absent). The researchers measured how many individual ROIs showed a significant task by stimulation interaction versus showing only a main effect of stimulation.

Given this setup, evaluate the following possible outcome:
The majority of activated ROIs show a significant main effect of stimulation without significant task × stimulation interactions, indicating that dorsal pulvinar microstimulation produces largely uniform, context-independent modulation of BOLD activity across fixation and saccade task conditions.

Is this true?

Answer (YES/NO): YES